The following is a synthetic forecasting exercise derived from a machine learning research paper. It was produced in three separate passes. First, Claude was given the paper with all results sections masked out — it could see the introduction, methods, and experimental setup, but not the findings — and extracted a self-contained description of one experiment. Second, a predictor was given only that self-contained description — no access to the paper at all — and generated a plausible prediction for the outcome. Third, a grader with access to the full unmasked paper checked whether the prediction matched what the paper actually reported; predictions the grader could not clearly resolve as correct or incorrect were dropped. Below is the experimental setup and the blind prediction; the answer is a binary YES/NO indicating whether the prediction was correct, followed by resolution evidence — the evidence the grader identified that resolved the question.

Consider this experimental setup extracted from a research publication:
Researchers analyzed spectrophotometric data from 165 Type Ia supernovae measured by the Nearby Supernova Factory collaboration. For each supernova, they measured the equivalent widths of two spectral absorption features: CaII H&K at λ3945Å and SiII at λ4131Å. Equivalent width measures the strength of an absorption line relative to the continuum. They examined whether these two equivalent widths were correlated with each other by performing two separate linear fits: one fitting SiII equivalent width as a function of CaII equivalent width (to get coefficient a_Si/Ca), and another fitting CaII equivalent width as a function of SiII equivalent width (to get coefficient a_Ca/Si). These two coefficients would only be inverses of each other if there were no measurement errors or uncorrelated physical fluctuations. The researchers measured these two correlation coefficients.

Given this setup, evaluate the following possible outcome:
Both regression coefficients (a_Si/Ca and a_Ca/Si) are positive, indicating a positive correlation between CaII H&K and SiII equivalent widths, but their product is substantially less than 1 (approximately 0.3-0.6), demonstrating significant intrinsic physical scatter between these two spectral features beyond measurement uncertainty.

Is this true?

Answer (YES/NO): NO